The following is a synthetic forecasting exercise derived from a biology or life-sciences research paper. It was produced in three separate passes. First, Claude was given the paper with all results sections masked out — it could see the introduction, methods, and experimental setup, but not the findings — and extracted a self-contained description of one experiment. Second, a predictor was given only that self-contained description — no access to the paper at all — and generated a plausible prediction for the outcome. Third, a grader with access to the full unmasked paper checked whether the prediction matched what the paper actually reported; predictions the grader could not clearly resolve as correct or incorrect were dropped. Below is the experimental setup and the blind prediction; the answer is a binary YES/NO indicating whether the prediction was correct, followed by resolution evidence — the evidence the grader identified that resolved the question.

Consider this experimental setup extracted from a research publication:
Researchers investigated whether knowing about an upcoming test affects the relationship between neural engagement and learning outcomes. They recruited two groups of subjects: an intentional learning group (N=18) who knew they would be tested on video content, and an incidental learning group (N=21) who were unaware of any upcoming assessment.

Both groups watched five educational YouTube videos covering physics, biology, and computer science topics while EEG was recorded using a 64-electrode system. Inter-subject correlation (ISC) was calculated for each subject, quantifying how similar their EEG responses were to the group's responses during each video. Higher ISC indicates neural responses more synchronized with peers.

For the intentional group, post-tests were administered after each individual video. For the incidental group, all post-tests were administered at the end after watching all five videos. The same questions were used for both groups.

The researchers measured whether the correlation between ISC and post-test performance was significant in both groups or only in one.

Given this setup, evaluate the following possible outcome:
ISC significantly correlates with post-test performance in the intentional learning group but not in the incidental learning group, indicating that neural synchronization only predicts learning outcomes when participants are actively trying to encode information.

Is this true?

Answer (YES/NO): NO